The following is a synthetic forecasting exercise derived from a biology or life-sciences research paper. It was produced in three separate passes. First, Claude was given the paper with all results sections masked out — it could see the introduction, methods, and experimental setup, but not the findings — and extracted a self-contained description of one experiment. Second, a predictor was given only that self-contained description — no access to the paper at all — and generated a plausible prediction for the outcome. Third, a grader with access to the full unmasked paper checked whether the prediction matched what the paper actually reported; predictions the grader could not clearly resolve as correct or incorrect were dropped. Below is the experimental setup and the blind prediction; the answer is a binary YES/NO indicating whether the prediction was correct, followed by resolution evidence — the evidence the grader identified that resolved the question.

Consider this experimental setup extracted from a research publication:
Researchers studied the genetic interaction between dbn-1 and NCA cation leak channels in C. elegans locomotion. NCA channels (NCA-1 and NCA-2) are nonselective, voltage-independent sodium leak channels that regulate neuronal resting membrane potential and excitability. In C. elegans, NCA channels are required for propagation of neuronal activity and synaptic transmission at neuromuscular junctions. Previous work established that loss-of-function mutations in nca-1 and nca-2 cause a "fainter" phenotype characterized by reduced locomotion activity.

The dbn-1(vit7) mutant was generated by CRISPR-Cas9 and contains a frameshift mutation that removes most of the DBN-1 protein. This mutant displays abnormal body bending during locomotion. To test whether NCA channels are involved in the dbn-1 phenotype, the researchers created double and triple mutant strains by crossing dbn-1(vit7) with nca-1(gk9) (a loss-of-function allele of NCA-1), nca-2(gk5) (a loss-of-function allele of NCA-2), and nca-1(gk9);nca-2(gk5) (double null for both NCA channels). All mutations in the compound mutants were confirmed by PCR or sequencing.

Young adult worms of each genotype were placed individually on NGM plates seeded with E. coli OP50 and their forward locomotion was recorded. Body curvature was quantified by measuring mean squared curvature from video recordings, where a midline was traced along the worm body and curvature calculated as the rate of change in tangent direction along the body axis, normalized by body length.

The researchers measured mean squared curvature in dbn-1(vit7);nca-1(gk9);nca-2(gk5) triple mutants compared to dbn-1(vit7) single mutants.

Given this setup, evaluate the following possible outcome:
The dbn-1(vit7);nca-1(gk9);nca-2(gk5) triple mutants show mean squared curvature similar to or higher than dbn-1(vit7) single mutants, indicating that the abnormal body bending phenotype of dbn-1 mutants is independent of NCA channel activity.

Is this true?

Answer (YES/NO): NO